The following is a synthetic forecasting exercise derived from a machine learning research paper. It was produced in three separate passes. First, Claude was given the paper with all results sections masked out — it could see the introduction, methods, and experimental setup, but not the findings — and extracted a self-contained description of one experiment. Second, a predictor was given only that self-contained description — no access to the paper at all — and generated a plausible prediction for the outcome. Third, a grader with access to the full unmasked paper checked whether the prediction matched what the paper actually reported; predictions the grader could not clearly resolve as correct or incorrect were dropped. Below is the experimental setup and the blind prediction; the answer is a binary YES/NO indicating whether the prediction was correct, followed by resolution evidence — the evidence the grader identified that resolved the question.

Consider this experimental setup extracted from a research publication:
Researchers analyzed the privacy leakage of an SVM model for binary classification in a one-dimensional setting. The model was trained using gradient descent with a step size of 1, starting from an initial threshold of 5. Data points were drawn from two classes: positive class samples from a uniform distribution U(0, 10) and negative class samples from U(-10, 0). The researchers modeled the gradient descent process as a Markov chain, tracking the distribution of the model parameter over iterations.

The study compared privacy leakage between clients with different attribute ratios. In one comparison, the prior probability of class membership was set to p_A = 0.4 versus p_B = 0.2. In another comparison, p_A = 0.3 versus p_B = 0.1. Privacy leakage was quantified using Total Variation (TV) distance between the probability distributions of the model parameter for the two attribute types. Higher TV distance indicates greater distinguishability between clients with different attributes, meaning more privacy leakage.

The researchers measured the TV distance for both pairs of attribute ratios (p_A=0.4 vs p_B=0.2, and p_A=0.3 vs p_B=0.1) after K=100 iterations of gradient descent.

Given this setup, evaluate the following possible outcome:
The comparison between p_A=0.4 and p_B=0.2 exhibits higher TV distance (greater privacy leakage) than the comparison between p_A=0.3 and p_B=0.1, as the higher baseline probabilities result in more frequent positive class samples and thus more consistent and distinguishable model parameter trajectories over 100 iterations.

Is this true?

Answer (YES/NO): NO